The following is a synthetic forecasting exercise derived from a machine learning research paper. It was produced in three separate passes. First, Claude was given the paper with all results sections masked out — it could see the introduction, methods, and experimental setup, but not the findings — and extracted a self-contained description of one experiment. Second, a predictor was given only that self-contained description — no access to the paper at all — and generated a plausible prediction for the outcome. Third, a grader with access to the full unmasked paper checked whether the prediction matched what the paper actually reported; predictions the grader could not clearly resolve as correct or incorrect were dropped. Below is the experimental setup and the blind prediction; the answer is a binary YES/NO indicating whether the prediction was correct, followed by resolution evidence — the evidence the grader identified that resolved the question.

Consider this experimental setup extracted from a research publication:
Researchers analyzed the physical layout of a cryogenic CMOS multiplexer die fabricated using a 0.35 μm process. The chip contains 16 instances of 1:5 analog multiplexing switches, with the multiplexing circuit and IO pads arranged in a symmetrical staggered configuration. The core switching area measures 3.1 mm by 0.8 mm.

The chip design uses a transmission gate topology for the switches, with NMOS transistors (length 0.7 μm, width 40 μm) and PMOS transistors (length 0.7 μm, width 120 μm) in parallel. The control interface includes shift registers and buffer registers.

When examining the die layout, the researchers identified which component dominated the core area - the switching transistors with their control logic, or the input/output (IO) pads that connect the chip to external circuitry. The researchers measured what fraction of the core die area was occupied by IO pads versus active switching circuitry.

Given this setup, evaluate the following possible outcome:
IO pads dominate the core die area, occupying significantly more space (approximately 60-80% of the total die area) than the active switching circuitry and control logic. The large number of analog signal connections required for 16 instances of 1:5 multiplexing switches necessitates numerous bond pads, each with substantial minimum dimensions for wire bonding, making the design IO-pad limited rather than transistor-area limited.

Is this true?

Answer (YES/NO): YES